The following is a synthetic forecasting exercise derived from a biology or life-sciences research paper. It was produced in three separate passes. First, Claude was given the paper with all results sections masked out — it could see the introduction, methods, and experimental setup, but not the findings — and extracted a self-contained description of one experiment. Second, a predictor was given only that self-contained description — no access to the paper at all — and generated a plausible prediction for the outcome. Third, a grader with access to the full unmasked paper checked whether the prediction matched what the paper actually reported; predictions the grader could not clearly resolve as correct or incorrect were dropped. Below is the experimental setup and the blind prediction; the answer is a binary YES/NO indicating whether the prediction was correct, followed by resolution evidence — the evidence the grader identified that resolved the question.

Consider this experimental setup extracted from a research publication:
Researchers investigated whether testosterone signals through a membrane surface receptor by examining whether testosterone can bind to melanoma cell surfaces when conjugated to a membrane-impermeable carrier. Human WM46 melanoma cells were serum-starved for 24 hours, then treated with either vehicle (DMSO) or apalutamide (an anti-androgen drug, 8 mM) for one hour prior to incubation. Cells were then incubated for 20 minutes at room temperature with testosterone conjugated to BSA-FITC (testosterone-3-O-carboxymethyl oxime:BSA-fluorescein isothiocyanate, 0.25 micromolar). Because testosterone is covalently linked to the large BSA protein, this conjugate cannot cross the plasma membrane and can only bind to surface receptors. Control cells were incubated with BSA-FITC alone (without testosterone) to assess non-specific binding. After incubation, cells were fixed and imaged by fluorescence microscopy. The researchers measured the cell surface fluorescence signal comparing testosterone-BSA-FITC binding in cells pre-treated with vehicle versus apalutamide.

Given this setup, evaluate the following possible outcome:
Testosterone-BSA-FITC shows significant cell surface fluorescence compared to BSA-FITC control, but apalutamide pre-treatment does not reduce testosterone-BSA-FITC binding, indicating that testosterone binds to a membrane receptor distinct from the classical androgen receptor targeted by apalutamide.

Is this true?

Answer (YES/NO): NO